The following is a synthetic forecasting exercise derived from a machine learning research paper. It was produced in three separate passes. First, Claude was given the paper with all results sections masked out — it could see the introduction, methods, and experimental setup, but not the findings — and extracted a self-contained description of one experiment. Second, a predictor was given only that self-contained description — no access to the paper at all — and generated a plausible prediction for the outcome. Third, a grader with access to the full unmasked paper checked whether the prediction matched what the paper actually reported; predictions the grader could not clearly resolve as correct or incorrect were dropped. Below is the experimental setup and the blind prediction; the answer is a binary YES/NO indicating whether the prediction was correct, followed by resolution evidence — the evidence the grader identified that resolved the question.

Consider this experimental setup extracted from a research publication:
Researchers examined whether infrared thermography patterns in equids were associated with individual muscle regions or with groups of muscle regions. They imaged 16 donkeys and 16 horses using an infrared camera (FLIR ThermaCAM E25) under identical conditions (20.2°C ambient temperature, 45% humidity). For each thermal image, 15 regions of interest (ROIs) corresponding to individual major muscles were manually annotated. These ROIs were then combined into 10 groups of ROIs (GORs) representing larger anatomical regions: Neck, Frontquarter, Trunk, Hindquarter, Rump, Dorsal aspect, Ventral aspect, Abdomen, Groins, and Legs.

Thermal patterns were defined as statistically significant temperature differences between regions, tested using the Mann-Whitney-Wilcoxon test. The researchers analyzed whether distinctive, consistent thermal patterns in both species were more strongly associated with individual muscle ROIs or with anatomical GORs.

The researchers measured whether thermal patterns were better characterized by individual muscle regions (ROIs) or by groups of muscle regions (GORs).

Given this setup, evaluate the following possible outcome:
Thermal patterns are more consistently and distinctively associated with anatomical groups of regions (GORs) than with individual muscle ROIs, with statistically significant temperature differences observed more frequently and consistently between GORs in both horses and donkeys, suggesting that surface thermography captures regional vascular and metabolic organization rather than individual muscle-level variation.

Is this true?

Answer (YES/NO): YES